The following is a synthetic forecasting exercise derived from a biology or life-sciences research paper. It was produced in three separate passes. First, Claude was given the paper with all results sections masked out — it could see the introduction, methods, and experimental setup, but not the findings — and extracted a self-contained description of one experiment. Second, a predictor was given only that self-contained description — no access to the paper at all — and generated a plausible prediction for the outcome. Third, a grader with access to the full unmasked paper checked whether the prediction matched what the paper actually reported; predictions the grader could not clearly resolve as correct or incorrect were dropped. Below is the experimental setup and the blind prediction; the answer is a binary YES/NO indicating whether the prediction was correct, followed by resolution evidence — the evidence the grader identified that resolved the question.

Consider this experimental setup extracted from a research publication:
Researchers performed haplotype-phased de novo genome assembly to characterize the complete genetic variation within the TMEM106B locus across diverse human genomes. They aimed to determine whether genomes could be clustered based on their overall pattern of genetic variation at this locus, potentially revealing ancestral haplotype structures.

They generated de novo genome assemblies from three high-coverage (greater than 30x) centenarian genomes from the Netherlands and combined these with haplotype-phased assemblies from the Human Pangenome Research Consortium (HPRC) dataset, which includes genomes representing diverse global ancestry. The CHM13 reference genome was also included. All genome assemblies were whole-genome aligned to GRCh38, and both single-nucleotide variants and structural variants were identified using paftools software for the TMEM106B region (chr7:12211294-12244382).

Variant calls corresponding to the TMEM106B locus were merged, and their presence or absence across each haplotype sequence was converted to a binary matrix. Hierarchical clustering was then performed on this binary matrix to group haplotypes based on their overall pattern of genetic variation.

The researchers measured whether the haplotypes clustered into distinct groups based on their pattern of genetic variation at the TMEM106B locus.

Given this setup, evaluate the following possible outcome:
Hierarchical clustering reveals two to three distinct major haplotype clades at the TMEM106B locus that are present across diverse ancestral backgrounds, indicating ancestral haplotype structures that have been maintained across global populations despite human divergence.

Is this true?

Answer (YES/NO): NO